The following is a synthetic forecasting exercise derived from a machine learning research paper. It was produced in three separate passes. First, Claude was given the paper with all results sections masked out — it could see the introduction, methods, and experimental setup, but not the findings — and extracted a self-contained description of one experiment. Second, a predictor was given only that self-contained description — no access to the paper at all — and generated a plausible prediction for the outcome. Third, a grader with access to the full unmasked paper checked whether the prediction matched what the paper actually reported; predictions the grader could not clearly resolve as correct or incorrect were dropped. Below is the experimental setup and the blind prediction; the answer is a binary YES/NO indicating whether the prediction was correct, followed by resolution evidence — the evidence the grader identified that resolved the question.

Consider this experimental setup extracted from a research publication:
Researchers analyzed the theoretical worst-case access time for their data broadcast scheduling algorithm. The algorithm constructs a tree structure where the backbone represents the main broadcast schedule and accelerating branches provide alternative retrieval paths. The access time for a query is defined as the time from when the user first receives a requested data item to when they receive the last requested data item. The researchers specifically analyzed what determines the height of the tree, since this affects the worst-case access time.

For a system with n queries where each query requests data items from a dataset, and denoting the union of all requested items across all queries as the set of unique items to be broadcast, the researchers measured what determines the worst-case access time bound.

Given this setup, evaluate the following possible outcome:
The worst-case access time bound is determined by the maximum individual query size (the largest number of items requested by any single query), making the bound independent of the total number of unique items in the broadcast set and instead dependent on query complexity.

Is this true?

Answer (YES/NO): NO